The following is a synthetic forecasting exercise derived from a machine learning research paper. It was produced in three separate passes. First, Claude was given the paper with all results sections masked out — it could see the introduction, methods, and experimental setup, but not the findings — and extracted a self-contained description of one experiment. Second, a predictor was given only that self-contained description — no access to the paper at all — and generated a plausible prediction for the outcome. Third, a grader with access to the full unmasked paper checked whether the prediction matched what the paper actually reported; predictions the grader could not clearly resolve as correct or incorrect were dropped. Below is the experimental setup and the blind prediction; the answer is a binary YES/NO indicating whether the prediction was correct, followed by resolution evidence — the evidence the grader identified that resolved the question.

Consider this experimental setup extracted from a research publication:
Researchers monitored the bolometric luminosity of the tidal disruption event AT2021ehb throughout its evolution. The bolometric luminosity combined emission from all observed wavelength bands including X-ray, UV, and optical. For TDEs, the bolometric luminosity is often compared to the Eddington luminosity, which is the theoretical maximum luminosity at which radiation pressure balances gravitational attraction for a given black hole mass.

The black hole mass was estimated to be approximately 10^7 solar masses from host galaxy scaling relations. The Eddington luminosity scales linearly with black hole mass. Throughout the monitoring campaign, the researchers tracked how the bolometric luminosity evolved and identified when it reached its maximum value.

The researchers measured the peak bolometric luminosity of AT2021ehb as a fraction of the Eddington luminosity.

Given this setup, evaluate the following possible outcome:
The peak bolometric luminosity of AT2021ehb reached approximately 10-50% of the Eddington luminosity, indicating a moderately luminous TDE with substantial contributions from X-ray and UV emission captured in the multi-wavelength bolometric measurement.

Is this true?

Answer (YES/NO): NO